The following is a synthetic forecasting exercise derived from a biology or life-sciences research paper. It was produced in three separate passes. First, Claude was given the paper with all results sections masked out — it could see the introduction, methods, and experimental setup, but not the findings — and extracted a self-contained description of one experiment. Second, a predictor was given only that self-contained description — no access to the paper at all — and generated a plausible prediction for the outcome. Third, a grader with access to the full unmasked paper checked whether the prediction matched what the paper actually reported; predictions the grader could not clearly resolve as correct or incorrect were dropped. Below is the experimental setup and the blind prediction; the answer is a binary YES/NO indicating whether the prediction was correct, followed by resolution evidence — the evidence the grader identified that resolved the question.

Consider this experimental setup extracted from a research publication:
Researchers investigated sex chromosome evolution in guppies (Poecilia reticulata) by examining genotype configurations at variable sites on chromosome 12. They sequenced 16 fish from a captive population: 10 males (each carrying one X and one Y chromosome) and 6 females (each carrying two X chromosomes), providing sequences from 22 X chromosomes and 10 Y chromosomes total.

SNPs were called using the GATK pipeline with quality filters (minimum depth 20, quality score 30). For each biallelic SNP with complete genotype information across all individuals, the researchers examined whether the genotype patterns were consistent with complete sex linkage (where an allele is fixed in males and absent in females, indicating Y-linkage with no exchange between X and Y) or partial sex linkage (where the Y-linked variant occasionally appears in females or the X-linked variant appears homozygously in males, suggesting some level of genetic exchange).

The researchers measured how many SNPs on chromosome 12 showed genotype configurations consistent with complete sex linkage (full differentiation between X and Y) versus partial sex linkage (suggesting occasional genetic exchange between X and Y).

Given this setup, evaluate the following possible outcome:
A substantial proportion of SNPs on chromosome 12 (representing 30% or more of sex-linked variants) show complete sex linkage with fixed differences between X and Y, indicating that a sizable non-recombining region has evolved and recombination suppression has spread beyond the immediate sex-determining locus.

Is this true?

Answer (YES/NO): NO